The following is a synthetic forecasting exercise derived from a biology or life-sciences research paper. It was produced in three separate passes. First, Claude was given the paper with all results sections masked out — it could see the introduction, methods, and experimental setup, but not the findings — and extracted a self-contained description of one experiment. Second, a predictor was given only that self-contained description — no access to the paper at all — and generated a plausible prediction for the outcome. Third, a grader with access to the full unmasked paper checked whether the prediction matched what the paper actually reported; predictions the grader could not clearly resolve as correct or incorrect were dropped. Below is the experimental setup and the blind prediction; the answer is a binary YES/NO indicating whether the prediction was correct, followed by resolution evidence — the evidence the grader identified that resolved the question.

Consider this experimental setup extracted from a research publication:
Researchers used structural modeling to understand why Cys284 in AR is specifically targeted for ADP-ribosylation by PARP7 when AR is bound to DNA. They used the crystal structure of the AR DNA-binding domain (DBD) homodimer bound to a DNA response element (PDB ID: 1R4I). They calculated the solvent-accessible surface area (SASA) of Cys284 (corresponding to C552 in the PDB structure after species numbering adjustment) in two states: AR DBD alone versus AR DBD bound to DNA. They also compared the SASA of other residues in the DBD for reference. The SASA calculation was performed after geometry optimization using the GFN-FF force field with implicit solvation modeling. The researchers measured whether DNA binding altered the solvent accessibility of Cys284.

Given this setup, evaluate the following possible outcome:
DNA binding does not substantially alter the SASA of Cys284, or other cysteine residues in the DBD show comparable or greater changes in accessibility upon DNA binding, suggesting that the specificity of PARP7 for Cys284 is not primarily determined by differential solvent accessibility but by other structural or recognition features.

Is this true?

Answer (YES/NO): NO